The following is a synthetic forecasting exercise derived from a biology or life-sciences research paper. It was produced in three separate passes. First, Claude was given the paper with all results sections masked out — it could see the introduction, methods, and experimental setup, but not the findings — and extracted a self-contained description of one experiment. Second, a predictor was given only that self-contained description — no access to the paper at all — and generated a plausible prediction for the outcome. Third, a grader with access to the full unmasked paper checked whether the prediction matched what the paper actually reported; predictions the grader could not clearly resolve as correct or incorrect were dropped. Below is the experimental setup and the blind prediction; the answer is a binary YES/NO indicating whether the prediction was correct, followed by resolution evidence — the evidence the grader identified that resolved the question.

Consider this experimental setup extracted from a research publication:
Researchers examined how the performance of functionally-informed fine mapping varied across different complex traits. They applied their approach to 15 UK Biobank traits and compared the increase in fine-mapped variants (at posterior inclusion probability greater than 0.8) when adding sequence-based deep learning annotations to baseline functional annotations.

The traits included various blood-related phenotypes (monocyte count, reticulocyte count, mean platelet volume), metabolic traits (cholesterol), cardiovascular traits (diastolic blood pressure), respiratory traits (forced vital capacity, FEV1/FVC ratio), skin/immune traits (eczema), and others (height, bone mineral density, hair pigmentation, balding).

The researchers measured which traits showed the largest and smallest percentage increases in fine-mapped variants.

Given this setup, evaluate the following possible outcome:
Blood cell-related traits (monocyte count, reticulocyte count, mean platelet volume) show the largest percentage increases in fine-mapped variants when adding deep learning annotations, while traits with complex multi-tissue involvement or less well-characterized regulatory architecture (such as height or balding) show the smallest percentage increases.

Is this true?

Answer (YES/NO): NO